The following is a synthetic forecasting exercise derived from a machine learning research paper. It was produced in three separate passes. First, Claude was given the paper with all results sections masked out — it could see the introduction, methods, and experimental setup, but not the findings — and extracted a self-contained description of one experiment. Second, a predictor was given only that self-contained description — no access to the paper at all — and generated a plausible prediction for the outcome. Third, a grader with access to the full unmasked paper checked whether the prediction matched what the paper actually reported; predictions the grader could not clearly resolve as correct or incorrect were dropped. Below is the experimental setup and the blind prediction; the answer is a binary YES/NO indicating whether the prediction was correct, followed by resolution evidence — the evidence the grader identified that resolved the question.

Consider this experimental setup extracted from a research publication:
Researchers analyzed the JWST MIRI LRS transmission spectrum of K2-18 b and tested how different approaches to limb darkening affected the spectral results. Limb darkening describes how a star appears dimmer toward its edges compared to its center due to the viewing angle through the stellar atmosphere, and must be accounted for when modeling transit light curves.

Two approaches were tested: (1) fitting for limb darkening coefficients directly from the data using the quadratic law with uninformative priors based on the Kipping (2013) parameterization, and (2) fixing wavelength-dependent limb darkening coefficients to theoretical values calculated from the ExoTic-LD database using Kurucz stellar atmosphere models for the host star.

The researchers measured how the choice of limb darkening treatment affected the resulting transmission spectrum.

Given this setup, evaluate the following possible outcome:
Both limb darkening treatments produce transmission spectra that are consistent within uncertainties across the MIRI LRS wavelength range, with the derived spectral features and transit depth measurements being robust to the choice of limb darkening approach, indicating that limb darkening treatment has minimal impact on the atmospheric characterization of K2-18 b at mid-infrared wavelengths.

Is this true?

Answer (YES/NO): YES